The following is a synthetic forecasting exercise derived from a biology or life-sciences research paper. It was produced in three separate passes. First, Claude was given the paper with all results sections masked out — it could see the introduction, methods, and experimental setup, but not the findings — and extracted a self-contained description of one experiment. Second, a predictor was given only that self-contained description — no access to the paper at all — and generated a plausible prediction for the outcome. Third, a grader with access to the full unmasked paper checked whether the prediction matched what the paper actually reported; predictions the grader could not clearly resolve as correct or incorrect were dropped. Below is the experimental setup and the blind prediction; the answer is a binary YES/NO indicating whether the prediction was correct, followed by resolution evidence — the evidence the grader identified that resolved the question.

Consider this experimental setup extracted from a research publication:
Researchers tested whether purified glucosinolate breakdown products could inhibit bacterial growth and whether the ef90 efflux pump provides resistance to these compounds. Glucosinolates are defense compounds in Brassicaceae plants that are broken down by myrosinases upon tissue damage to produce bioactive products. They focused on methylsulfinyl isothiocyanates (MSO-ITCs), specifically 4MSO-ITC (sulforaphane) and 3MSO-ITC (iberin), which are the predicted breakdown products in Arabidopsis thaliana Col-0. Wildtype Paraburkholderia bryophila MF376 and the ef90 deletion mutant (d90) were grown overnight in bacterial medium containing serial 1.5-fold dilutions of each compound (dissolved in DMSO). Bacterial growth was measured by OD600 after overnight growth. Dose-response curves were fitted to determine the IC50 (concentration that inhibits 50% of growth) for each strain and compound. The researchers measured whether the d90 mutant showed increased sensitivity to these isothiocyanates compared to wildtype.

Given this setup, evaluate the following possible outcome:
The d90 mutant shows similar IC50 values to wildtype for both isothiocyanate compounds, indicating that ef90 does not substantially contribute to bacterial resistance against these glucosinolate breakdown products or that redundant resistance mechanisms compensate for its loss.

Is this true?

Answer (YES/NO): NO